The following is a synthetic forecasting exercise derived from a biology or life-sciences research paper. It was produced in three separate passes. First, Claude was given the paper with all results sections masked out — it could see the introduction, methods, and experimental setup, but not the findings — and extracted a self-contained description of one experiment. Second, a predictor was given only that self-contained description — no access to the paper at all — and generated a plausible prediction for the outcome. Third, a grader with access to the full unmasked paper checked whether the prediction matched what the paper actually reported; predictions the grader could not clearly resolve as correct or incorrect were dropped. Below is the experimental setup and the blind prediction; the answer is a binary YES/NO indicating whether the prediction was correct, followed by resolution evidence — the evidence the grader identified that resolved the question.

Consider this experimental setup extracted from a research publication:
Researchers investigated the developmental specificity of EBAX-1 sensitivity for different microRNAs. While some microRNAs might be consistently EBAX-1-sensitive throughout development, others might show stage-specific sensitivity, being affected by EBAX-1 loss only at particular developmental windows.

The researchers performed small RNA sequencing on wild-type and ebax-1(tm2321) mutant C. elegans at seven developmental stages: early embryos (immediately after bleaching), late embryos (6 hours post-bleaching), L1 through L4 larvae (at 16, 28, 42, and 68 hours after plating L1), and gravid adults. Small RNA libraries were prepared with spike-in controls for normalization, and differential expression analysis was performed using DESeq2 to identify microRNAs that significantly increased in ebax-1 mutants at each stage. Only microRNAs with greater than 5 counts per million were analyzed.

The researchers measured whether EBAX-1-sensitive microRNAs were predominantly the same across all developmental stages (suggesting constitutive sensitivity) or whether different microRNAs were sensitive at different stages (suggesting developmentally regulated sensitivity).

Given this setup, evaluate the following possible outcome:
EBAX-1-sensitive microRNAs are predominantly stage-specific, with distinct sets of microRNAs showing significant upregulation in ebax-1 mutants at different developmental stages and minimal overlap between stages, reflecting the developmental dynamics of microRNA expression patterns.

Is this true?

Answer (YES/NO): NO